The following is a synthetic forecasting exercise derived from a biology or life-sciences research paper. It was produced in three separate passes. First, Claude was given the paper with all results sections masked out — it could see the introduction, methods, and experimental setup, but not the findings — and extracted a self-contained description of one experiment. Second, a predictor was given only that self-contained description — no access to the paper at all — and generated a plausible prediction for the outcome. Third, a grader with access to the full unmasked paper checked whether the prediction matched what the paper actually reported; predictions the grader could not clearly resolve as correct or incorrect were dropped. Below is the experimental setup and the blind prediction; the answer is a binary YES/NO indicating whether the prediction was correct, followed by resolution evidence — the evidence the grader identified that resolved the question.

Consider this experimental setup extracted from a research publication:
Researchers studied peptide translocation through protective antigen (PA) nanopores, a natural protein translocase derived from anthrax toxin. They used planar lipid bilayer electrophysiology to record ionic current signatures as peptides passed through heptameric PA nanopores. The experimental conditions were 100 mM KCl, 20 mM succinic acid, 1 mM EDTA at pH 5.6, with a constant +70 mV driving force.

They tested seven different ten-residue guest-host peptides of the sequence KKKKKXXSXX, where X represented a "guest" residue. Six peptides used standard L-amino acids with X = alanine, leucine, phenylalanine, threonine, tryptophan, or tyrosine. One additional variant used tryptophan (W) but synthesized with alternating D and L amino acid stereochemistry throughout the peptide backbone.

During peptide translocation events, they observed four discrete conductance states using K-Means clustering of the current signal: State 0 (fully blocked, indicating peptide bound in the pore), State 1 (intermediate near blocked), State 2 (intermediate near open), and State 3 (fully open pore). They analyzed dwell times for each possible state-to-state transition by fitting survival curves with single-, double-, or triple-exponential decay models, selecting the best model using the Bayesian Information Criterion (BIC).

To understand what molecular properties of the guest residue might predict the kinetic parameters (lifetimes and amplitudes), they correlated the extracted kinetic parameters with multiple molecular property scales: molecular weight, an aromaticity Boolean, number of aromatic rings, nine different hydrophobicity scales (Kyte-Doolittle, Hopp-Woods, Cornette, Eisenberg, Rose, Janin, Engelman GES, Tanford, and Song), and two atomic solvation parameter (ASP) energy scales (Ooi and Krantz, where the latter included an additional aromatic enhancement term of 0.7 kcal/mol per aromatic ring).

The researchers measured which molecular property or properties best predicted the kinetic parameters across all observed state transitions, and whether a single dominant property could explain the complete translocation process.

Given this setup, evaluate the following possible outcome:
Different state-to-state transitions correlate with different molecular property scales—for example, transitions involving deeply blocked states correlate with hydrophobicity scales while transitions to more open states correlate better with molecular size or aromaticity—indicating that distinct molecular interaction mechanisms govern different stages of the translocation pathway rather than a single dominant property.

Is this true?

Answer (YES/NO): YES